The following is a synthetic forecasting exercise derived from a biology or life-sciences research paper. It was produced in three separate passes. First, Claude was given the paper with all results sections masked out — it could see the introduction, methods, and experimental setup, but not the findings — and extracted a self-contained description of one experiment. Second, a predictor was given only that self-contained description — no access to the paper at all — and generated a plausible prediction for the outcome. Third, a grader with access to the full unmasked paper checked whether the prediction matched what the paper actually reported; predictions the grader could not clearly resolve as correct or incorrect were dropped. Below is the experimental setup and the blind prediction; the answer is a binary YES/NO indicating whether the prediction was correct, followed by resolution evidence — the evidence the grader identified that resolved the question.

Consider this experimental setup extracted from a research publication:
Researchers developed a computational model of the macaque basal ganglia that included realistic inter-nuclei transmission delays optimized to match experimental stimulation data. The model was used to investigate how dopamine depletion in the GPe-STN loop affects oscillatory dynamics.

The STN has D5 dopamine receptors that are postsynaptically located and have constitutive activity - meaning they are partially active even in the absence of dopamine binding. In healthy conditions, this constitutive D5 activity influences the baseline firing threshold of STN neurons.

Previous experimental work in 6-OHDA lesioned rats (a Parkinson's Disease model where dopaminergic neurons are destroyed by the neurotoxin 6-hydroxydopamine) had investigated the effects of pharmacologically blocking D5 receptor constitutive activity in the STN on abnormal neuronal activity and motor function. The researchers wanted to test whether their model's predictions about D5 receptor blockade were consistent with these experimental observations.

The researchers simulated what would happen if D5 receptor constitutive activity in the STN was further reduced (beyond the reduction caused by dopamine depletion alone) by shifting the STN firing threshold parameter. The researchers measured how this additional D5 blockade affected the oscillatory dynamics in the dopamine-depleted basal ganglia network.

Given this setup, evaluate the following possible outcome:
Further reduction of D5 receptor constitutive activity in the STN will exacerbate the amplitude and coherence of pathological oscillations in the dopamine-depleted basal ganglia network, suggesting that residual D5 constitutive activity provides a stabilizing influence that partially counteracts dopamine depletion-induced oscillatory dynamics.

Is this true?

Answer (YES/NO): NO